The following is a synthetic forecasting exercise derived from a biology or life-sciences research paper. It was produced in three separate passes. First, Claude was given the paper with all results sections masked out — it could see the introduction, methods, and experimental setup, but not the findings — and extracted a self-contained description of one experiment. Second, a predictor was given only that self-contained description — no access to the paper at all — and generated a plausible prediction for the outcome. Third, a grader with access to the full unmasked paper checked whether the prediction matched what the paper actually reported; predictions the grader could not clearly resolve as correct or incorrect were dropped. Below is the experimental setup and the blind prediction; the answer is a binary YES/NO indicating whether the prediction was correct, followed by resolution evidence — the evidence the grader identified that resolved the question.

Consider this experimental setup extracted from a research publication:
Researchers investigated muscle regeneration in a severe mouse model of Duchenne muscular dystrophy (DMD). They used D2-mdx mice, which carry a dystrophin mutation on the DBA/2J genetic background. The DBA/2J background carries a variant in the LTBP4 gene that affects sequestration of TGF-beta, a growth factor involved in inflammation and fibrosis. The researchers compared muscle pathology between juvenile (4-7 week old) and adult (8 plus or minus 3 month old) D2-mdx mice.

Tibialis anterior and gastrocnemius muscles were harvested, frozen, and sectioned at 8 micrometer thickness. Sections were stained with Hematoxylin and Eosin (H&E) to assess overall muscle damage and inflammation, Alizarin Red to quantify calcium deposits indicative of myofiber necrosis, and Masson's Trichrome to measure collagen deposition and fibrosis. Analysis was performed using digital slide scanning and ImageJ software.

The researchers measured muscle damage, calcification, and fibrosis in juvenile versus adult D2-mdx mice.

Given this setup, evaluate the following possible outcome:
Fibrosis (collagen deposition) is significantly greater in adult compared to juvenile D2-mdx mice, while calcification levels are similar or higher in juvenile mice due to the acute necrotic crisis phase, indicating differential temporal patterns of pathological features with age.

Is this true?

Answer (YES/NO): YES